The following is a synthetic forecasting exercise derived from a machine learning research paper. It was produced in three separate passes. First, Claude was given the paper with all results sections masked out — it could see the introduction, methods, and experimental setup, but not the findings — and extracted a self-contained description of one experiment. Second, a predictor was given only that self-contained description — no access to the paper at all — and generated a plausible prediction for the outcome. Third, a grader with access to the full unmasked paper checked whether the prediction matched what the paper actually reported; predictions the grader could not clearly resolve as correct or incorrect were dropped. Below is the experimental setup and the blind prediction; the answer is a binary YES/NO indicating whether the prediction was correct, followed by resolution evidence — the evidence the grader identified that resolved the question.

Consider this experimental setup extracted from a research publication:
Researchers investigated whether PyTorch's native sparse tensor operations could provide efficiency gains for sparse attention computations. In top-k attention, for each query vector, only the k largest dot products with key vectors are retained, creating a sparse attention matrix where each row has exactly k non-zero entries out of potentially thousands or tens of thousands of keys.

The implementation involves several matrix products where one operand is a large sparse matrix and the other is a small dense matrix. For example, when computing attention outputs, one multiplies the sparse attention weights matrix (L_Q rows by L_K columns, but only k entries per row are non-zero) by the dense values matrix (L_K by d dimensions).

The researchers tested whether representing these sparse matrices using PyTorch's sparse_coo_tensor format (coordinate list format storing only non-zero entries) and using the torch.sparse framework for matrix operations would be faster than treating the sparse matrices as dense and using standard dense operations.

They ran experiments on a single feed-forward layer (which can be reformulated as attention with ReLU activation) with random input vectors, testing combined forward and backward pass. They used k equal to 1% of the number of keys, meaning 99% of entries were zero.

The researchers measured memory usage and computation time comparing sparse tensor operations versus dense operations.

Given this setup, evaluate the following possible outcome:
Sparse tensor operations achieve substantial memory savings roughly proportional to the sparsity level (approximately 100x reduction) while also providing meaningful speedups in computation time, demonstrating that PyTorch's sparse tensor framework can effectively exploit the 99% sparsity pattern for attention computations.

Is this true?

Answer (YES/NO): NO